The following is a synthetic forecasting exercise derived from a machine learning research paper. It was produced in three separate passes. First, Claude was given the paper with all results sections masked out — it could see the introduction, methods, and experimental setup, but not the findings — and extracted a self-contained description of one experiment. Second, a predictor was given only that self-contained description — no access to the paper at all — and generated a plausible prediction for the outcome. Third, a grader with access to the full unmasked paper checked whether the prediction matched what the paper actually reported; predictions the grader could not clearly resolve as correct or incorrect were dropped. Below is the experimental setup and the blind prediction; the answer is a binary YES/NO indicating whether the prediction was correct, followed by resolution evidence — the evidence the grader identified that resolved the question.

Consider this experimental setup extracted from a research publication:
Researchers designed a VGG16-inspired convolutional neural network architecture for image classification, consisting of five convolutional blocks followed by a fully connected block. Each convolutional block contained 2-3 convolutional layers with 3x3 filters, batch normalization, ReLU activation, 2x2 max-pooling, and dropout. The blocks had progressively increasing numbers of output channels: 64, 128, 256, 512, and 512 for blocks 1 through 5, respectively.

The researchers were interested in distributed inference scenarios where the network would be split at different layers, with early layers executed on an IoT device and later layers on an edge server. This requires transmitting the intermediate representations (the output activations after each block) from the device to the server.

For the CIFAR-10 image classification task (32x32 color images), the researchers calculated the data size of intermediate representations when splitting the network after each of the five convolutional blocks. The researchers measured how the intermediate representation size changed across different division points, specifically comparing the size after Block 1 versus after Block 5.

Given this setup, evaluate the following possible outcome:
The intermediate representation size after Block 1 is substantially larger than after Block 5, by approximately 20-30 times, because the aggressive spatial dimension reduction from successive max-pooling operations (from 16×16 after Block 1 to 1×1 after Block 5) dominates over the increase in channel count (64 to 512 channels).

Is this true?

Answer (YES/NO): NO